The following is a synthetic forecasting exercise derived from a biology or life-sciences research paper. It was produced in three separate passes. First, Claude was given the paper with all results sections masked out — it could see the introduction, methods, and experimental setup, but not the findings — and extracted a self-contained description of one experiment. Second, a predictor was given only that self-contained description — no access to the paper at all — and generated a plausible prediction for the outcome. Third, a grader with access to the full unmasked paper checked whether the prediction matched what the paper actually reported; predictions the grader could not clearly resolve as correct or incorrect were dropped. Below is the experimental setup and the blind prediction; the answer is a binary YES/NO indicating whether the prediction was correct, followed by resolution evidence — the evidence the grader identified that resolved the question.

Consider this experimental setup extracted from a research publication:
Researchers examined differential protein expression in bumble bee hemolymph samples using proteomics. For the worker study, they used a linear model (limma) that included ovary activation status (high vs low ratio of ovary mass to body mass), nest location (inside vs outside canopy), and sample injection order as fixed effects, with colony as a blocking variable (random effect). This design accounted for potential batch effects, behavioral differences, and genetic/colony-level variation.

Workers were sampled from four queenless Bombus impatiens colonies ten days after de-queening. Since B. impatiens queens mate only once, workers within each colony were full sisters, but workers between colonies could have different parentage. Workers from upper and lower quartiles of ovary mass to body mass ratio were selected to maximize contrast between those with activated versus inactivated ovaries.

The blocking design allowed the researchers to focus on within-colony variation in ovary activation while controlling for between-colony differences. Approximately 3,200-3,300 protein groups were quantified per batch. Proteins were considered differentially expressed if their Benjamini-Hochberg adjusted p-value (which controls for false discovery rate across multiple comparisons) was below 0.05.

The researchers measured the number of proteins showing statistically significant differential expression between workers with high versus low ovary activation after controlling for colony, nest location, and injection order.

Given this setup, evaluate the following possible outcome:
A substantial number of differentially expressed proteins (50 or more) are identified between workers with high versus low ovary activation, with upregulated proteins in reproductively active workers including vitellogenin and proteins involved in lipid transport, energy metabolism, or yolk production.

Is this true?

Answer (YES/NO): YES